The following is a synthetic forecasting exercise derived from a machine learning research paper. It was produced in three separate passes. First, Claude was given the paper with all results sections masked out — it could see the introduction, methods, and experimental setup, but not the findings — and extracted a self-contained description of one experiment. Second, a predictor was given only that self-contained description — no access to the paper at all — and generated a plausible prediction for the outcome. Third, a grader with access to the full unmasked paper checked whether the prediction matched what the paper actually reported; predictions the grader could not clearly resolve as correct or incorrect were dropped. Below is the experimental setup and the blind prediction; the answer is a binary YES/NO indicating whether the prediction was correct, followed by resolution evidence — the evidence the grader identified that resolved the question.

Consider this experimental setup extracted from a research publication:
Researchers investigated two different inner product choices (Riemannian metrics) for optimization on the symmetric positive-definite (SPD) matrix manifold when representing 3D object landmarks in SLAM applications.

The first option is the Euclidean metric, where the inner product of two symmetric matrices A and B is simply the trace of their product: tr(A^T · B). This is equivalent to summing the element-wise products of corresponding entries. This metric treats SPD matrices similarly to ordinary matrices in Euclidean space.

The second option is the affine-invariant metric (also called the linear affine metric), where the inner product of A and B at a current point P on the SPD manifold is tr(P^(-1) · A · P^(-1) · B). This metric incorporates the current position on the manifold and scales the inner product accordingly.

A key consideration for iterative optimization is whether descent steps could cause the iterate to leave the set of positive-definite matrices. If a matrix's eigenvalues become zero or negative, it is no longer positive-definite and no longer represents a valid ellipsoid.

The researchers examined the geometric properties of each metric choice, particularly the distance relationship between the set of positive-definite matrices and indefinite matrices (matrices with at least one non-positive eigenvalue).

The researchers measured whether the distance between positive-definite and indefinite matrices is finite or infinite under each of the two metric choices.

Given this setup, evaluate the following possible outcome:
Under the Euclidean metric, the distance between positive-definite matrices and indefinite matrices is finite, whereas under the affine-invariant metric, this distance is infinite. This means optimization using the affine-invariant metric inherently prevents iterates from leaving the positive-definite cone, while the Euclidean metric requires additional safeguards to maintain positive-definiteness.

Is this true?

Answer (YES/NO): YES